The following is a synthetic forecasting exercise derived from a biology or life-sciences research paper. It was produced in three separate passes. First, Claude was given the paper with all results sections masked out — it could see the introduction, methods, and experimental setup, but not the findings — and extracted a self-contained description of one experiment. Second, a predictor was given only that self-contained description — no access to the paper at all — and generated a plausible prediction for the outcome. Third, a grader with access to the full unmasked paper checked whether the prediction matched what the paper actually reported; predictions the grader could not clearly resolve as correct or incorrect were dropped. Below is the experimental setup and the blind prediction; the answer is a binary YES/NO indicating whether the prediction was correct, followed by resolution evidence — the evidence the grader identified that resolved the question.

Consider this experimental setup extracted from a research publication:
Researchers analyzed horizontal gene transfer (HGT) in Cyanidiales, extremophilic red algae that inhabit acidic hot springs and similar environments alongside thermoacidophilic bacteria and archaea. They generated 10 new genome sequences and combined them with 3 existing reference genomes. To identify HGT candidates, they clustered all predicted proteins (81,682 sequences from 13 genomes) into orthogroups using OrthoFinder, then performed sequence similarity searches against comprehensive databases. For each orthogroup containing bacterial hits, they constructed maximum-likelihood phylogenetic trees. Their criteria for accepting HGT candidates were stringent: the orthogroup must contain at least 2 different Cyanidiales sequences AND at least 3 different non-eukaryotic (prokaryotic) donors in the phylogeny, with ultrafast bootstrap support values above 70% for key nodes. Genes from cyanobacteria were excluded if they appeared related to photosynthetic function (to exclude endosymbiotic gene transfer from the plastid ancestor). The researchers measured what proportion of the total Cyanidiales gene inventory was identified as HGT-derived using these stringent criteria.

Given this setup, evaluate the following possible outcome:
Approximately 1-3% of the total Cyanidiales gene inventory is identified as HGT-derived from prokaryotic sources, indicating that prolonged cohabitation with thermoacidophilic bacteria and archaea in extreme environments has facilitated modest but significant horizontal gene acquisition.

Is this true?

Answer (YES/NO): YES